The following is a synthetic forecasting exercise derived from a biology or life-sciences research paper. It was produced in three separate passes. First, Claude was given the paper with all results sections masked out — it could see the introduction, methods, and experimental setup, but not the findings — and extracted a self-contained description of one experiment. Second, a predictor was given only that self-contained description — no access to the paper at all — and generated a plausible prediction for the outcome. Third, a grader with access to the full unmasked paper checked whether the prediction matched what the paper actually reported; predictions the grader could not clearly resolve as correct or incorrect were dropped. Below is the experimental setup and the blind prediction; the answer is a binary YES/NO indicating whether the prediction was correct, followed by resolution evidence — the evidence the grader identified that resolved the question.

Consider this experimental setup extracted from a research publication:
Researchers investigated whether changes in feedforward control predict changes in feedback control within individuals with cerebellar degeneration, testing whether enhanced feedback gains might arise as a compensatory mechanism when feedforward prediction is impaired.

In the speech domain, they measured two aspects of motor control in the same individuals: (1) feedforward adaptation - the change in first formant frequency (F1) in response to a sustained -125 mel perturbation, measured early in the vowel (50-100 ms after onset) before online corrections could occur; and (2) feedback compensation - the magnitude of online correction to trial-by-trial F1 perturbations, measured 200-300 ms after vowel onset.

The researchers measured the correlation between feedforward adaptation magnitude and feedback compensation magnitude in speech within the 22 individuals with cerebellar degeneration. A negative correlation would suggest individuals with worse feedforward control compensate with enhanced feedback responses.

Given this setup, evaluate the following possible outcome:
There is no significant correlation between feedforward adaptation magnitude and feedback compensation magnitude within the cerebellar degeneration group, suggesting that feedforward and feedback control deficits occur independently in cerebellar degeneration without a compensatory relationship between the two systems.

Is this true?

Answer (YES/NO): YES